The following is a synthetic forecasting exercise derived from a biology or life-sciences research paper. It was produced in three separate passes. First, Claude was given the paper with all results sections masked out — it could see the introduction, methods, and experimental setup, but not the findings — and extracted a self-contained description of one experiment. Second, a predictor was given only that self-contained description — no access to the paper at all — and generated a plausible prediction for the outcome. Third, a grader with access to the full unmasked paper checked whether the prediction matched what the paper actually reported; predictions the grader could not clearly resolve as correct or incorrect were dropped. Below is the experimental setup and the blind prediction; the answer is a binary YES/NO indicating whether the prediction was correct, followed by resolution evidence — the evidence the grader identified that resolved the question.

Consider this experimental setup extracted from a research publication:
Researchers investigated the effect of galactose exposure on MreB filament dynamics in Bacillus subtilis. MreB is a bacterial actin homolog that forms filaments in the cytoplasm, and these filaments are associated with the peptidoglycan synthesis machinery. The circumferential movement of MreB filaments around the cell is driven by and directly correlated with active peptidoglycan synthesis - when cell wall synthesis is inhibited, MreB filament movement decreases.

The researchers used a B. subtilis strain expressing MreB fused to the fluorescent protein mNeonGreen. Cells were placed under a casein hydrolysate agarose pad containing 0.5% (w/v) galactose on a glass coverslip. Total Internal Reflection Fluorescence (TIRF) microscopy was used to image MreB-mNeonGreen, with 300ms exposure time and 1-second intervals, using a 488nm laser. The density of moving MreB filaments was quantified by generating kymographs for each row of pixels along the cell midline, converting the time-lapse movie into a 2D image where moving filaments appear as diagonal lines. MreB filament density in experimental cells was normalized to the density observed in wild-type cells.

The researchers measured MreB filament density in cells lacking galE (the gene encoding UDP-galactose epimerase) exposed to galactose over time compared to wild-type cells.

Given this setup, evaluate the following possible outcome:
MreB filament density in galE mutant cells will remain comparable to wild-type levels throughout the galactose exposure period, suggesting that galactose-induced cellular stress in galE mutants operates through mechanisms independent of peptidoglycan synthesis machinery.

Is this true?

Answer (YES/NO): NO